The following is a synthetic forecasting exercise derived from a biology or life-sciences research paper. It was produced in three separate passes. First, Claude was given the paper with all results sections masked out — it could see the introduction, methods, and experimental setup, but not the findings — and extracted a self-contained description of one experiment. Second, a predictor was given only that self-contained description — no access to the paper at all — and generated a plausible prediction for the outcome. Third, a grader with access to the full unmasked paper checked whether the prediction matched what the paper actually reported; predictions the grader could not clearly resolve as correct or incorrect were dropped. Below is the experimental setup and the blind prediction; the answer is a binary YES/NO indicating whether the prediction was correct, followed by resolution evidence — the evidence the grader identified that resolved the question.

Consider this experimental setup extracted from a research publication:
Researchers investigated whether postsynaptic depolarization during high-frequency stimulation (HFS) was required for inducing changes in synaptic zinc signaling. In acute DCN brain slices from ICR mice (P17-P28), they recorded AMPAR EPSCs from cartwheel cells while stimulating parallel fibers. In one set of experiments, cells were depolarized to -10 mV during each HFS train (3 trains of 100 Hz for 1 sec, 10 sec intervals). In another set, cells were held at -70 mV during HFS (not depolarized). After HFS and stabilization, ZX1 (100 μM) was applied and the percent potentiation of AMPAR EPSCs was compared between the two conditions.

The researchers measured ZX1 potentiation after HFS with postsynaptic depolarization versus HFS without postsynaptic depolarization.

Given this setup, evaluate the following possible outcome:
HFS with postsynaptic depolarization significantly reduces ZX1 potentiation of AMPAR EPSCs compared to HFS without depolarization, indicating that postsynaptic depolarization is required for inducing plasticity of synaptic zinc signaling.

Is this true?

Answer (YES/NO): NO